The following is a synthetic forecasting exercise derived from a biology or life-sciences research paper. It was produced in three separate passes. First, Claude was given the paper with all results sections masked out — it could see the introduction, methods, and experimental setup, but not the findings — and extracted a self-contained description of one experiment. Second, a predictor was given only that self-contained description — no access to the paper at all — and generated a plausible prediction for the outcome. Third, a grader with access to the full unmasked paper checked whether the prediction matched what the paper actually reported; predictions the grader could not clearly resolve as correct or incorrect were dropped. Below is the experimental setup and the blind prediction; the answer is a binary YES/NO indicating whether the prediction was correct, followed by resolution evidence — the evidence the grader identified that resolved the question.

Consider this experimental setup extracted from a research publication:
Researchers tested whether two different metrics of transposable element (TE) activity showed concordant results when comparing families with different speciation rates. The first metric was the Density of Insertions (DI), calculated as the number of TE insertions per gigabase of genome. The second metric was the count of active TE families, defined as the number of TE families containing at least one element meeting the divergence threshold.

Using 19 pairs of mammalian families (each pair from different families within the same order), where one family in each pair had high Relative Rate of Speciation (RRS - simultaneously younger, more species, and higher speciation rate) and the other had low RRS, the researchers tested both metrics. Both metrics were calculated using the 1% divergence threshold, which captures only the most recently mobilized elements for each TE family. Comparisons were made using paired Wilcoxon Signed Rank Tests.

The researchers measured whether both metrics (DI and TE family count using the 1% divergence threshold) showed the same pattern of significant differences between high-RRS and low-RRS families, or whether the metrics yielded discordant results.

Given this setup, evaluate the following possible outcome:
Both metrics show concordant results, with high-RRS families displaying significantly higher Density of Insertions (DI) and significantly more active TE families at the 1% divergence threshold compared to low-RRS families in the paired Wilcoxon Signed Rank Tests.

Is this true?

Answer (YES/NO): YES